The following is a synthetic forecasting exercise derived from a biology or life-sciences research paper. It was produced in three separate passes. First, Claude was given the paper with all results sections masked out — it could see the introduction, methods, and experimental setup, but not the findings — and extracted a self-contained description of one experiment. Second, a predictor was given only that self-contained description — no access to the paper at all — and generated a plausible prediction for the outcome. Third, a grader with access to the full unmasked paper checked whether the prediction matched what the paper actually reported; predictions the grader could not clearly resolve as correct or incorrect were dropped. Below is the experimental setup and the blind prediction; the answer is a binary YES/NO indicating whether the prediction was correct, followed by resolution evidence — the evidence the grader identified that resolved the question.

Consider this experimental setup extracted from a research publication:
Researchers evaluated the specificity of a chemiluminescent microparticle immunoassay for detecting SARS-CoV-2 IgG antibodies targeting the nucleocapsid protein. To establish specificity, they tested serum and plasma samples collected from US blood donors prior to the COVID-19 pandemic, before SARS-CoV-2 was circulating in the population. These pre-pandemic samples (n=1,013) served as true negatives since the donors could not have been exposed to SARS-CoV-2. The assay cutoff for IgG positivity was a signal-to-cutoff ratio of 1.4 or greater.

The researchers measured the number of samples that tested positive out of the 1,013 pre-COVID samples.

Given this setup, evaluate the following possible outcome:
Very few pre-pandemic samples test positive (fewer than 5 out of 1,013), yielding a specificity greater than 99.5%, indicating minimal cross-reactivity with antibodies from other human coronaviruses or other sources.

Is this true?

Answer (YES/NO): YES